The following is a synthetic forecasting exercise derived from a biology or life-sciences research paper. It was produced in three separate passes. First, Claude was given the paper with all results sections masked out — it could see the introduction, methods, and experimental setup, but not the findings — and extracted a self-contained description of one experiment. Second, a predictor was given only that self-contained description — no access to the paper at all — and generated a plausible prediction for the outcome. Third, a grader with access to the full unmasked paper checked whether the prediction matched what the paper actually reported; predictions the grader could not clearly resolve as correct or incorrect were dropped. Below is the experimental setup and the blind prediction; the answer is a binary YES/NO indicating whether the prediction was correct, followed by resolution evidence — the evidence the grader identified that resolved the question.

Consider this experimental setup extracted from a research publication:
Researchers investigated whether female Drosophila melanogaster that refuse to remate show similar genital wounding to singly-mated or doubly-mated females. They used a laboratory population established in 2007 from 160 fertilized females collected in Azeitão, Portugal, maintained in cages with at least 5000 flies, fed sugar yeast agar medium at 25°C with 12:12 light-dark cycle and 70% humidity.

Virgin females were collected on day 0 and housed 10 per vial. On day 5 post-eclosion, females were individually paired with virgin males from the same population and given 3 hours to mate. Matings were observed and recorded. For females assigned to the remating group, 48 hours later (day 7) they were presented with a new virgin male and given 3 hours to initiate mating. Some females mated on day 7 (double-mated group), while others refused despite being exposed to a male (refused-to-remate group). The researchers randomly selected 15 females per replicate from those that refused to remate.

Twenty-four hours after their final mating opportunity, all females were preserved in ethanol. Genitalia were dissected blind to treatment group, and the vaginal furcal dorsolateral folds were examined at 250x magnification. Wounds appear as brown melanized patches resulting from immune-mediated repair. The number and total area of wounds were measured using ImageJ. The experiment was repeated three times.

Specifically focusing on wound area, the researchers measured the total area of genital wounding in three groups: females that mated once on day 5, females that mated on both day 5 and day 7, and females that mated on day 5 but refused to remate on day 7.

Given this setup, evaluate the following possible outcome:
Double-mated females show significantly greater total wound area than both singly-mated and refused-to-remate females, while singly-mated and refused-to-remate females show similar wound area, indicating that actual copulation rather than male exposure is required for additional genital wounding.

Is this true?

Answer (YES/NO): NO